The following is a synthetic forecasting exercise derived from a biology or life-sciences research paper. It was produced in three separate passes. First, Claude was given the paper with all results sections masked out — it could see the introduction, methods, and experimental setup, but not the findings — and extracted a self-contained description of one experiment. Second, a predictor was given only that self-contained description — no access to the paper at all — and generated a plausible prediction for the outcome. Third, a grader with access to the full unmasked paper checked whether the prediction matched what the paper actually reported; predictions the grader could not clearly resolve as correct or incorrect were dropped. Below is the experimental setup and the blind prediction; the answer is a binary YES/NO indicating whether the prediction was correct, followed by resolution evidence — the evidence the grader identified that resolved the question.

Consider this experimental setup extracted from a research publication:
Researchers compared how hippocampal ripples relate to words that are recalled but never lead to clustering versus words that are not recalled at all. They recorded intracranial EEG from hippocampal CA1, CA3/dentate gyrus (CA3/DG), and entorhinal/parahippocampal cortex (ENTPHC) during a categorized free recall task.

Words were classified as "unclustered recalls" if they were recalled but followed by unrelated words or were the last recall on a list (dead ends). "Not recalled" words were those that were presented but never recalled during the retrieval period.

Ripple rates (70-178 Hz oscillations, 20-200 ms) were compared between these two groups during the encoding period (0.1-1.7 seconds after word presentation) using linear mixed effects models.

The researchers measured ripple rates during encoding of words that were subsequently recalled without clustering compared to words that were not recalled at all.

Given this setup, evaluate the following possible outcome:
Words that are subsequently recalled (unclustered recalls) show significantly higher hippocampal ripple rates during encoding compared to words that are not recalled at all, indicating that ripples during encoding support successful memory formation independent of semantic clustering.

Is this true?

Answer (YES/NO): NO